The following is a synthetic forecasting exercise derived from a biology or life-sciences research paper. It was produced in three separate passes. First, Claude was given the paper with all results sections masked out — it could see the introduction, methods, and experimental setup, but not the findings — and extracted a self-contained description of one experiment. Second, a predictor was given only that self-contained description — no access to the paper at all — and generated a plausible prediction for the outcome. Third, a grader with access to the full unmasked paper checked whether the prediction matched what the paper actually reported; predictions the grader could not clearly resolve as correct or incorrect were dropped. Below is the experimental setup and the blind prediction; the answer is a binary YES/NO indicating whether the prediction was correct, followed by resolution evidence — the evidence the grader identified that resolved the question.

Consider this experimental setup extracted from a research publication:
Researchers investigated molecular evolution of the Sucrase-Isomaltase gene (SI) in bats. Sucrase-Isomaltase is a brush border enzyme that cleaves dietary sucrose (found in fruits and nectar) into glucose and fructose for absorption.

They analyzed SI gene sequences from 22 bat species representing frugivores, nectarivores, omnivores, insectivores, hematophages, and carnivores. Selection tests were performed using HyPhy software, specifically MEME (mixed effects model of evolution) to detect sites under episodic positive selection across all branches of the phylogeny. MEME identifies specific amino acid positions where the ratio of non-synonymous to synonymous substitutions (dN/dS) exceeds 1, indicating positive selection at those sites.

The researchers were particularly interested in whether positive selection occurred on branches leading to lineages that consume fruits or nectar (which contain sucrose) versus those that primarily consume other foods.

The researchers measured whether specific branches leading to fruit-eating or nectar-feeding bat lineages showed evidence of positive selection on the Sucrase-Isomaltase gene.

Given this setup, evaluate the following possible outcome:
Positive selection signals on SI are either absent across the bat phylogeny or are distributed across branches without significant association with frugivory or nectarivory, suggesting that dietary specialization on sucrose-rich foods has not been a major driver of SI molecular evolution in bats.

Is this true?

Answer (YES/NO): NO